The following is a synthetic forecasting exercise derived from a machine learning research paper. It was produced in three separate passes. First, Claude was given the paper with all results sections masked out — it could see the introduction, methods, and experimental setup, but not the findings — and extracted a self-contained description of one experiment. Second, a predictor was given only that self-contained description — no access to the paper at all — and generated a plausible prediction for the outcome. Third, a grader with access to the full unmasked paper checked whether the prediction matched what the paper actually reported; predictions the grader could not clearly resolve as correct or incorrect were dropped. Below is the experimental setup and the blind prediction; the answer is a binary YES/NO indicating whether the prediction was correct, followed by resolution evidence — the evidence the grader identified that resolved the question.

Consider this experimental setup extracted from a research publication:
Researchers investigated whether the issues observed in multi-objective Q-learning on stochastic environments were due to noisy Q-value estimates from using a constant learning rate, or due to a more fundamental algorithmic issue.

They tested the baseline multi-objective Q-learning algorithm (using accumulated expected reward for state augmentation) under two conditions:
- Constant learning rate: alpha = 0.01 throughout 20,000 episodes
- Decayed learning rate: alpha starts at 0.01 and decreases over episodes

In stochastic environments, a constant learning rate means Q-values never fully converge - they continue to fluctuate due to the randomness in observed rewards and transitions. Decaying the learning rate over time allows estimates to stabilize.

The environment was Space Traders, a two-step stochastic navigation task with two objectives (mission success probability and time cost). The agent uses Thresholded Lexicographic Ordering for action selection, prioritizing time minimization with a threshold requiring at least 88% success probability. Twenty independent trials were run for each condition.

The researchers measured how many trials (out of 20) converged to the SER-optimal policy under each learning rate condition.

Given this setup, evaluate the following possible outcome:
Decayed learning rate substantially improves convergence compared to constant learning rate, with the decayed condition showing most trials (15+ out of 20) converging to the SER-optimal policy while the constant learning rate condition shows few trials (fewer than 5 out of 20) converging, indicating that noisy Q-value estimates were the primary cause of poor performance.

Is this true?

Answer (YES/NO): NO